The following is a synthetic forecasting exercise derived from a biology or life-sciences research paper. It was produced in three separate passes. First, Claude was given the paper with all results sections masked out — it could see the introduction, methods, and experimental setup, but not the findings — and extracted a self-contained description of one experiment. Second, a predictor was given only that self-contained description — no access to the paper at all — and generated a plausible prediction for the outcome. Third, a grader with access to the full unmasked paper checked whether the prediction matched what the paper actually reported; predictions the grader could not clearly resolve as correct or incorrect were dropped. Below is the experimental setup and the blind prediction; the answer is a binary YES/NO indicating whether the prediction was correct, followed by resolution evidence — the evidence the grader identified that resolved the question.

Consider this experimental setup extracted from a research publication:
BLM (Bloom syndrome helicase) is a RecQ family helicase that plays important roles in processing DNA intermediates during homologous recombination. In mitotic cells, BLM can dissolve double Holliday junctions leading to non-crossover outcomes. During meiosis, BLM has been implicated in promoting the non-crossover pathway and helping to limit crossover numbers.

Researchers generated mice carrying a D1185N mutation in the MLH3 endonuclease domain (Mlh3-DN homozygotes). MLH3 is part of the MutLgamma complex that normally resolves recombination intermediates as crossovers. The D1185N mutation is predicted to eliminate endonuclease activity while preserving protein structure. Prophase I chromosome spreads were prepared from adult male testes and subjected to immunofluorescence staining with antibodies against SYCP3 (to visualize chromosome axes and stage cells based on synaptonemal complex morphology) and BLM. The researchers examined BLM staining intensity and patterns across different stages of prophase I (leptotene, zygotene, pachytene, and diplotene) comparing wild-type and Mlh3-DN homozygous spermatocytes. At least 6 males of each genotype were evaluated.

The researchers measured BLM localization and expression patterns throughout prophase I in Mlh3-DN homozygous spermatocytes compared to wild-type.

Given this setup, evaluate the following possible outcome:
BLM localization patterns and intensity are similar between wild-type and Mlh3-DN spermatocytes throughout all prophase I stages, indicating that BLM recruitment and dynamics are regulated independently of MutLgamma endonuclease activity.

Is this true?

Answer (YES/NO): NO